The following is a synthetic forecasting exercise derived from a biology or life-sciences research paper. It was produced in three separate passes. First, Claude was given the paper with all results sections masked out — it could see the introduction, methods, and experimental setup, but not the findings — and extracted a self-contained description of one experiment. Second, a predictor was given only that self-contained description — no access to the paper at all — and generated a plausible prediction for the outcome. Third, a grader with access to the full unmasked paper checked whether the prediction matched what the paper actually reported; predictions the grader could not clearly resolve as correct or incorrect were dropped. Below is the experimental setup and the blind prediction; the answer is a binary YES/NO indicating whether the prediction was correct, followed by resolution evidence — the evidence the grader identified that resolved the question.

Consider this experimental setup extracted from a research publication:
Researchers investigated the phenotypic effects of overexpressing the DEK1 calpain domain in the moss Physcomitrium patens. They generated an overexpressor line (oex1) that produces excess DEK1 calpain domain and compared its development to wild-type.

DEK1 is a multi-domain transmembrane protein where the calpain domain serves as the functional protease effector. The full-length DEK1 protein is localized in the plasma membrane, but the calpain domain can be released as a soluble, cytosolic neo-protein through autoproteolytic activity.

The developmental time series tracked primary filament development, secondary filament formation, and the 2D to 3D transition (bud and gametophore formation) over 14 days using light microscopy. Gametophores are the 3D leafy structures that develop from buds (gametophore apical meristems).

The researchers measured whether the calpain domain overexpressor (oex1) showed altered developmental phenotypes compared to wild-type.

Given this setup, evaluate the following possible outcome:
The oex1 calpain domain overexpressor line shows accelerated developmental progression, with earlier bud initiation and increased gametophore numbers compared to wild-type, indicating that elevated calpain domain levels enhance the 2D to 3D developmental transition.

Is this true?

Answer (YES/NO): NO